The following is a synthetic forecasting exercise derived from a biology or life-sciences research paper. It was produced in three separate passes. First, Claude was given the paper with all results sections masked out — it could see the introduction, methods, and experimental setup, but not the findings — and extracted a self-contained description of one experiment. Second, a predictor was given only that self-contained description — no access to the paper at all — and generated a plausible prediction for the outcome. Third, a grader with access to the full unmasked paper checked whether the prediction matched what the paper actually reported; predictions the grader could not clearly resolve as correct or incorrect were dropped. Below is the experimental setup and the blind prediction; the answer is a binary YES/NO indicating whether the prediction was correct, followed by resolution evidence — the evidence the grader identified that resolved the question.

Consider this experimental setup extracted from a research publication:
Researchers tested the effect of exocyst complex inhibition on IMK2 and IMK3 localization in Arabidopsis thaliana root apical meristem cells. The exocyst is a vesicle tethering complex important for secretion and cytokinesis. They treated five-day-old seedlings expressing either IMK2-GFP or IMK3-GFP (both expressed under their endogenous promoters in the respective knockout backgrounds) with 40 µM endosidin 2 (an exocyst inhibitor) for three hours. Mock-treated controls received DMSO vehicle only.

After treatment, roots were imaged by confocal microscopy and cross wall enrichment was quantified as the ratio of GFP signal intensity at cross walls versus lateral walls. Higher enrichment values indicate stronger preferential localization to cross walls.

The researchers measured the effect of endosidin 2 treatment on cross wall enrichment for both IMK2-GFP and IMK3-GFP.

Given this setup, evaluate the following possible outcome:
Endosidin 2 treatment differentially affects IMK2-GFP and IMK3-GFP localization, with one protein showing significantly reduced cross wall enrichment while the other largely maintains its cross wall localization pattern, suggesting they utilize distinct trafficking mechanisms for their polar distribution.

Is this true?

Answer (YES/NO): YES